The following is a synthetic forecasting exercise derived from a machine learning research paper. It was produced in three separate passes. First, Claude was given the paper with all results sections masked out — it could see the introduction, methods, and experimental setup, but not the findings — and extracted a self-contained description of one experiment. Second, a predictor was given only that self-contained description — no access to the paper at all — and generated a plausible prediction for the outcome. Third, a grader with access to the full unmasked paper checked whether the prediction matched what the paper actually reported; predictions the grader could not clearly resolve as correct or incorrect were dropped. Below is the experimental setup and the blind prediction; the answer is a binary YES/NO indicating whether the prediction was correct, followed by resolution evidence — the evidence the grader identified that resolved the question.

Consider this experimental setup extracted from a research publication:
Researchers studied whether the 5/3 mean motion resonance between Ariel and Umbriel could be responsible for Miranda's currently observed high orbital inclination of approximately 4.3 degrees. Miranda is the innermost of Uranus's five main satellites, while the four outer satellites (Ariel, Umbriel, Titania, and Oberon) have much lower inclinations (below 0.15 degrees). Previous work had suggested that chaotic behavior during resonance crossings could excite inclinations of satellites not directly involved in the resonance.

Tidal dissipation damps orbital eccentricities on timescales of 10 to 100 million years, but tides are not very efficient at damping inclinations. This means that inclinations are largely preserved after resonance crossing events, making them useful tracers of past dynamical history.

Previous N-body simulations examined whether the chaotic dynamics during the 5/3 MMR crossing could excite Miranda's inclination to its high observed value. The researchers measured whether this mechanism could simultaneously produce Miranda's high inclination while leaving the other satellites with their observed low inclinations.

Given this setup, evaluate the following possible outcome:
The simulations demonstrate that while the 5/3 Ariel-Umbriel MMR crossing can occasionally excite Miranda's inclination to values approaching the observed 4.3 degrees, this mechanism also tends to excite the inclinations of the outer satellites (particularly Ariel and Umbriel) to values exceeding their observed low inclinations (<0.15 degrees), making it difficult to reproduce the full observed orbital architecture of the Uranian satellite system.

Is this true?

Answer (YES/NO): YES